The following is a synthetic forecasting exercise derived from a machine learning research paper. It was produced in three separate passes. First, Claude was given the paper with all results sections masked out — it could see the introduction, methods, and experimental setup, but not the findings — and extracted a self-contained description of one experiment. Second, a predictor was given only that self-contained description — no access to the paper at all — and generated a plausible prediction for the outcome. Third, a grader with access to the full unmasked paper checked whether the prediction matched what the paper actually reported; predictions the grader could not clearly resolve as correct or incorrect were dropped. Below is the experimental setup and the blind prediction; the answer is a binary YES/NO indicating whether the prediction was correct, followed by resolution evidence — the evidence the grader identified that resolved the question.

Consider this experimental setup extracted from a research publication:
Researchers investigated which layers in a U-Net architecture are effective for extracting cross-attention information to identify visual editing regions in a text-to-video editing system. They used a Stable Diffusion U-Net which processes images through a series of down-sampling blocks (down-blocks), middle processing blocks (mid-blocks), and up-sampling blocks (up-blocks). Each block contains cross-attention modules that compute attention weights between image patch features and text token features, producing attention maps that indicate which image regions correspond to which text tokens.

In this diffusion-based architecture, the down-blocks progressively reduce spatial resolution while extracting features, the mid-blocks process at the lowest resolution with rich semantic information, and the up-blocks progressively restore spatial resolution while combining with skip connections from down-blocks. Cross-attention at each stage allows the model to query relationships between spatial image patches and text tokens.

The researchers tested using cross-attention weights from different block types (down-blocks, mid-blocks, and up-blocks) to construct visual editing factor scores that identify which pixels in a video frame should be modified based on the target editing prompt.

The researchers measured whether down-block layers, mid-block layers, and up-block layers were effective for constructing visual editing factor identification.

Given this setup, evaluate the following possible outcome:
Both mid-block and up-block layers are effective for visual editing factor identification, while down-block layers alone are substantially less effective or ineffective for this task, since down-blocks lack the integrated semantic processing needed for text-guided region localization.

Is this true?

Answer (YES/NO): YES